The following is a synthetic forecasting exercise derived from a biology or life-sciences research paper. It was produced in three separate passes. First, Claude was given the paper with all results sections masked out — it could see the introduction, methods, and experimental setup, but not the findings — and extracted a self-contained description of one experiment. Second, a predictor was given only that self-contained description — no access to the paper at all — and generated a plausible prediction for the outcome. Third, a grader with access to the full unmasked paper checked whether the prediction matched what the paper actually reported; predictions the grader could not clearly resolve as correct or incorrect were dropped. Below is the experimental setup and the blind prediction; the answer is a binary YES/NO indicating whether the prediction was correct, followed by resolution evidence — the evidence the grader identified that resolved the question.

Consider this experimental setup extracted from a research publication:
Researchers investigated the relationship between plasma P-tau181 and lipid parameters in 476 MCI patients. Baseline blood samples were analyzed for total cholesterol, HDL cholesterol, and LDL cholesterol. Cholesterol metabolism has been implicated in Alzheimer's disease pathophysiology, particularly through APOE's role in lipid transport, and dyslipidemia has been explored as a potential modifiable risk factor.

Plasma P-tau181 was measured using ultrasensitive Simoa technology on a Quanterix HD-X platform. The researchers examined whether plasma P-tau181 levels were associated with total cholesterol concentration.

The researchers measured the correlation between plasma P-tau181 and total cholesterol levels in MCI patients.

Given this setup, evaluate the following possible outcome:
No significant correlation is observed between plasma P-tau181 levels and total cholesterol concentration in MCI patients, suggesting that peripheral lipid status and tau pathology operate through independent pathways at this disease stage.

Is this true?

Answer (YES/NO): YES